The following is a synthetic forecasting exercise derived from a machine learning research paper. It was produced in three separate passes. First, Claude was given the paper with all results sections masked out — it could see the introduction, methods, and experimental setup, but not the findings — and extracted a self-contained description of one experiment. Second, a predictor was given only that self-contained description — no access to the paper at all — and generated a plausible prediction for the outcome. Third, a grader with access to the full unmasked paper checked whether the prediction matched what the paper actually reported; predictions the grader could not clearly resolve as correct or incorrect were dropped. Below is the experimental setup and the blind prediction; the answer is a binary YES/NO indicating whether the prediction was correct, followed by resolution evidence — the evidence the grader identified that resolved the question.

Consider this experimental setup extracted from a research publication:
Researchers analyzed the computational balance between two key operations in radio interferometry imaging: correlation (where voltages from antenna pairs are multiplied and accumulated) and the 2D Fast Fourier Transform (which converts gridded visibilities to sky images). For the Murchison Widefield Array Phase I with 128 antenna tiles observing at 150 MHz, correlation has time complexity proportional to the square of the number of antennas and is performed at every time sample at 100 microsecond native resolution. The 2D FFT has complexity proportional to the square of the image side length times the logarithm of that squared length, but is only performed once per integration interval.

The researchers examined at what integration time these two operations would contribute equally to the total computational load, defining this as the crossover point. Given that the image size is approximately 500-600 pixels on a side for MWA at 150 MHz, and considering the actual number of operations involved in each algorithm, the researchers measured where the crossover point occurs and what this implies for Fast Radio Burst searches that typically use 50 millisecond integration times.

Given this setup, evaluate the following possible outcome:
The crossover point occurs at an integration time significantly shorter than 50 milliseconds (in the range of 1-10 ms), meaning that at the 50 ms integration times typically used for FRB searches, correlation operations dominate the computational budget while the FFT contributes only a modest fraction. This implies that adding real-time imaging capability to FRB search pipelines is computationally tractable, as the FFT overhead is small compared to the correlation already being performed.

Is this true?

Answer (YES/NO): NO